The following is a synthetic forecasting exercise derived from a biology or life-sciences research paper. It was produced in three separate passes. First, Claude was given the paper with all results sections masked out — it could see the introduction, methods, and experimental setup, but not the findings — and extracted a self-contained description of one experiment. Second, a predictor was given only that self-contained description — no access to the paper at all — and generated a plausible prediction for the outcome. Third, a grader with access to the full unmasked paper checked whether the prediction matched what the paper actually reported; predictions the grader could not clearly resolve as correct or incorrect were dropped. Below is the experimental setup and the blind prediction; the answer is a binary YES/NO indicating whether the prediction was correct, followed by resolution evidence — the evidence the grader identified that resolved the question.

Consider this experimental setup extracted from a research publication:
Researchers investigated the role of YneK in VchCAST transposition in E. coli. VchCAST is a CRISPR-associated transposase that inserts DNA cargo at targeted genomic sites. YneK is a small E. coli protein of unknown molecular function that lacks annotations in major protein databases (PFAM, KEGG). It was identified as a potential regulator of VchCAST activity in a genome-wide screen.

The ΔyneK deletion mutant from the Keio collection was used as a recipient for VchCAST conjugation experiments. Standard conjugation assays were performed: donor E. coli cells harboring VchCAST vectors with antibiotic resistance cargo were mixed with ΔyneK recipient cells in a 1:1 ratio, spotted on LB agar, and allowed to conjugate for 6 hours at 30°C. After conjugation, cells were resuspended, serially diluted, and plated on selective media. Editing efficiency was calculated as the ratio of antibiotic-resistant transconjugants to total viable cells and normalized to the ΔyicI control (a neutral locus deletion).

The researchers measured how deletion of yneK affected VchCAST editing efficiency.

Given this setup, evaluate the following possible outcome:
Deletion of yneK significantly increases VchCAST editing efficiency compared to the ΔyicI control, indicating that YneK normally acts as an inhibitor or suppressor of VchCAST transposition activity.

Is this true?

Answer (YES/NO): NO